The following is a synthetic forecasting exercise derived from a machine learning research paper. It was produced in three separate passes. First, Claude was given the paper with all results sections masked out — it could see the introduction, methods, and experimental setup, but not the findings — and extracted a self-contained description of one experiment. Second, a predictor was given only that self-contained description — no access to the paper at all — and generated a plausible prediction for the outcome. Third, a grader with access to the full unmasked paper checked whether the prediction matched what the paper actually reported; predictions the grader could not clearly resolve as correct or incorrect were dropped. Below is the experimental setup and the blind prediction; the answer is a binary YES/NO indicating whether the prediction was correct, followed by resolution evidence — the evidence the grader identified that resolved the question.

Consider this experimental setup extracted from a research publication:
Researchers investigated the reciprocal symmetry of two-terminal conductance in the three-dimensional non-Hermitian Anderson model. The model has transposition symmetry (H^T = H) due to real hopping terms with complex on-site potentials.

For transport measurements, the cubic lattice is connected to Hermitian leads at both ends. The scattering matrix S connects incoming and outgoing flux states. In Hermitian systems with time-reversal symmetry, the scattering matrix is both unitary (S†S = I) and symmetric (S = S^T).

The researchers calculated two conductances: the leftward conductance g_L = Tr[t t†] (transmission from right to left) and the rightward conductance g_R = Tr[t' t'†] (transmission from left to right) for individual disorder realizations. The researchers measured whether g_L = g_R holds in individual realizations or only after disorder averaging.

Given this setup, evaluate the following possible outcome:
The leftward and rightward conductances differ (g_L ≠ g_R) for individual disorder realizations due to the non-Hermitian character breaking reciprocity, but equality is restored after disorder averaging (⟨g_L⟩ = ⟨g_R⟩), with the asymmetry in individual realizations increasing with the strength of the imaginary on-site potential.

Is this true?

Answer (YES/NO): NO